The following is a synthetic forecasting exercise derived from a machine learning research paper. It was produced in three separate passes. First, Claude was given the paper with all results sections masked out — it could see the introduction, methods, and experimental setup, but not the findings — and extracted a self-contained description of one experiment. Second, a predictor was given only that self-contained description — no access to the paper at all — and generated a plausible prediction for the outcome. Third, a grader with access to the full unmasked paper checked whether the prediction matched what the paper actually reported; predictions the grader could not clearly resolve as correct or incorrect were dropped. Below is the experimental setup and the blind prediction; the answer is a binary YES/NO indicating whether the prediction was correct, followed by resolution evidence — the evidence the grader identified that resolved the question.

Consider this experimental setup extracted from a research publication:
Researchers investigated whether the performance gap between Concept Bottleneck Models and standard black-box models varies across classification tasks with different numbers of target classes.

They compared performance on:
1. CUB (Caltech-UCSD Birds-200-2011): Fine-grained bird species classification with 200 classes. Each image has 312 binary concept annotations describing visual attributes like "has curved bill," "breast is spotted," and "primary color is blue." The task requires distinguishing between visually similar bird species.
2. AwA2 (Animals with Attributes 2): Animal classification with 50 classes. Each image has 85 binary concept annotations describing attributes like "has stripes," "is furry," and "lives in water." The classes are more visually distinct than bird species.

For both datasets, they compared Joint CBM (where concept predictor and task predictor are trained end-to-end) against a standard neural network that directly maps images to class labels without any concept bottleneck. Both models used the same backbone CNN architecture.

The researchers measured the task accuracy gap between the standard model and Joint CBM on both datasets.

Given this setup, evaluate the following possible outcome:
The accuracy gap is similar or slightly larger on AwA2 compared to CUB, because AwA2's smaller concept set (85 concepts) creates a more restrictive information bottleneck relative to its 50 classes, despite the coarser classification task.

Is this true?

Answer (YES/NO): NO